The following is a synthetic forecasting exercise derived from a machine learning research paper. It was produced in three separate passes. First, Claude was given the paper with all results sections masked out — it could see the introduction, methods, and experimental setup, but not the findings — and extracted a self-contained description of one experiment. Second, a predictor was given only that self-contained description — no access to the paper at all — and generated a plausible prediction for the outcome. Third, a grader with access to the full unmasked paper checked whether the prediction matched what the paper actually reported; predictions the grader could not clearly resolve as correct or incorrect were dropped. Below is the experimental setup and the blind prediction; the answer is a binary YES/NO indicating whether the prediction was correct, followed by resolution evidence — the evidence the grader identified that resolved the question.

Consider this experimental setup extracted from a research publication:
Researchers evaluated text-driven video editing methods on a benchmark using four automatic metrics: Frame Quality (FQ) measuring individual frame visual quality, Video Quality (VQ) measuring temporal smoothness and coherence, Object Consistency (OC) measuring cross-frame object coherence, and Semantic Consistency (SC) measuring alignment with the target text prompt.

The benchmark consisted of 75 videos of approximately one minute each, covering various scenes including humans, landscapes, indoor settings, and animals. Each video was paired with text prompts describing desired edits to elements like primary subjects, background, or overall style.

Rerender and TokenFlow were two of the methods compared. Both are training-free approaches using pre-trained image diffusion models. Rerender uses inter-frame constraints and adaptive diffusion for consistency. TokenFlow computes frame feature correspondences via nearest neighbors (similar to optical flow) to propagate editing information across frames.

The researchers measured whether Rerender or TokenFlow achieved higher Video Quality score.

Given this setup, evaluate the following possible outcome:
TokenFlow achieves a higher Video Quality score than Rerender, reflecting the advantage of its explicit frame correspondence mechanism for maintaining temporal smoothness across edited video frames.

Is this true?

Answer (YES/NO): YES